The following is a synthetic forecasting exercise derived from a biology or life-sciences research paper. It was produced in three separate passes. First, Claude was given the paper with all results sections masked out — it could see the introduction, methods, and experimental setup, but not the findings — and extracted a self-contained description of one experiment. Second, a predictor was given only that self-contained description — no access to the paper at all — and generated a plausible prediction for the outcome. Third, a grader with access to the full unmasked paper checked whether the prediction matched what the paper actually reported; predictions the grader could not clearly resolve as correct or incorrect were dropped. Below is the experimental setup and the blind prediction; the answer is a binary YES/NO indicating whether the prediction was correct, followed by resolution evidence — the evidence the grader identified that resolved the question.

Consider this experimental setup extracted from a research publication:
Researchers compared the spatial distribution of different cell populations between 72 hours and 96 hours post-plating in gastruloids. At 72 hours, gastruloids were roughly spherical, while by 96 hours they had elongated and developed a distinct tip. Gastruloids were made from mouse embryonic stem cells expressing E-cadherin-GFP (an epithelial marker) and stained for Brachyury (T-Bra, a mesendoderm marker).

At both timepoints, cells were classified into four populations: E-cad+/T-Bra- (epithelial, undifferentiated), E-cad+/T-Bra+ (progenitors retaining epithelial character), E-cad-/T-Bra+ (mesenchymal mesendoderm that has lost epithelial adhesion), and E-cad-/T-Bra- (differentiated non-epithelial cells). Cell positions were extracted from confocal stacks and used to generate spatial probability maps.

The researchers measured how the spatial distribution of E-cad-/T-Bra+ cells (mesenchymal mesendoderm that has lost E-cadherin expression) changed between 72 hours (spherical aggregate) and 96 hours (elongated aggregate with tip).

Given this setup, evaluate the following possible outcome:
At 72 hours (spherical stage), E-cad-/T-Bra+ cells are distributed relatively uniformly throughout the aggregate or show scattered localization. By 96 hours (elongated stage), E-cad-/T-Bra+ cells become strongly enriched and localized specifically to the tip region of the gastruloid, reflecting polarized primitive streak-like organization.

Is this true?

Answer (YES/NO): NO